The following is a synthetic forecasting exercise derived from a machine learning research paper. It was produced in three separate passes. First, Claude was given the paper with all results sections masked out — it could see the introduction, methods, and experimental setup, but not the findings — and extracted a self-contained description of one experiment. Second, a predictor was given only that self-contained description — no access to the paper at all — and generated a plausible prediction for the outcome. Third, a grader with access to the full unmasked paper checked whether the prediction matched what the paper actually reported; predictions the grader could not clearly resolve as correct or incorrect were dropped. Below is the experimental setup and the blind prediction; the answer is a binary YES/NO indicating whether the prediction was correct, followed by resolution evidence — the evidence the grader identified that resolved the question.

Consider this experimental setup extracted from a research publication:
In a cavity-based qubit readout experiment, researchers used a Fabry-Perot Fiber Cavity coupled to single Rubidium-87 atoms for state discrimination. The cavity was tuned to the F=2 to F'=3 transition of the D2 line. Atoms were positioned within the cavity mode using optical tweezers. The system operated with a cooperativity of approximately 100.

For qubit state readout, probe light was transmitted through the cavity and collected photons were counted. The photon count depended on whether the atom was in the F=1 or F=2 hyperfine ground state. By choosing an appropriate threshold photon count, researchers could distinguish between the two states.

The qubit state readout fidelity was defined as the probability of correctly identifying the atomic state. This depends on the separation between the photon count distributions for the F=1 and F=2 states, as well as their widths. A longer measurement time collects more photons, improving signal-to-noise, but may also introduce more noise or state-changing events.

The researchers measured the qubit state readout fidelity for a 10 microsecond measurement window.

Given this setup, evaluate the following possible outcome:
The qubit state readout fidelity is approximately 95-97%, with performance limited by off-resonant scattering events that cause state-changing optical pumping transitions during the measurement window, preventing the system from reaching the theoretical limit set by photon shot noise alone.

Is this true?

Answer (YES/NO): NO